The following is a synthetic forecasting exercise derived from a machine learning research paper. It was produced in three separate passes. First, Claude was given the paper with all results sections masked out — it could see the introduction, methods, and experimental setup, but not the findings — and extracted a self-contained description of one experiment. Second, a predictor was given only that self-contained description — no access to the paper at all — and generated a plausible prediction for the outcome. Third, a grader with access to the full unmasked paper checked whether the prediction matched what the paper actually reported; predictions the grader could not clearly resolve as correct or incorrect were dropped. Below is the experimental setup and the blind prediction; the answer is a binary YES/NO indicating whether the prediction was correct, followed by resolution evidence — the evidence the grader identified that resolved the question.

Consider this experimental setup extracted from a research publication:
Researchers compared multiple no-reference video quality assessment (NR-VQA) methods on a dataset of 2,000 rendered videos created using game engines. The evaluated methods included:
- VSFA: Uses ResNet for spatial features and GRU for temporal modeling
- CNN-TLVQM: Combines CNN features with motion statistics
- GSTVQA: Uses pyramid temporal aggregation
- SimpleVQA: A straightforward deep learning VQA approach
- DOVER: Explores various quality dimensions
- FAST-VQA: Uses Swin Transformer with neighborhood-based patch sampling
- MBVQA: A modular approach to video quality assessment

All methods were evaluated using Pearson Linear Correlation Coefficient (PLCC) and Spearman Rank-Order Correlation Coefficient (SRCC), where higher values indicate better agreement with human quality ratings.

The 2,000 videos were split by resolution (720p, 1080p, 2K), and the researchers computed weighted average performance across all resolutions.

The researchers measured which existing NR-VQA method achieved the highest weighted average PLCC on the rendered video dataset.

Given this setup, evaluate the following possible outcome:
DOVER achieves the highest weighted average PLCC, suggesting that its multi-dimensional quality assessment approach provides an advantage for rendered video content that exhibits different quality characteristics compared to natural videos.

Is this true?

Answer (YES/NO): NO